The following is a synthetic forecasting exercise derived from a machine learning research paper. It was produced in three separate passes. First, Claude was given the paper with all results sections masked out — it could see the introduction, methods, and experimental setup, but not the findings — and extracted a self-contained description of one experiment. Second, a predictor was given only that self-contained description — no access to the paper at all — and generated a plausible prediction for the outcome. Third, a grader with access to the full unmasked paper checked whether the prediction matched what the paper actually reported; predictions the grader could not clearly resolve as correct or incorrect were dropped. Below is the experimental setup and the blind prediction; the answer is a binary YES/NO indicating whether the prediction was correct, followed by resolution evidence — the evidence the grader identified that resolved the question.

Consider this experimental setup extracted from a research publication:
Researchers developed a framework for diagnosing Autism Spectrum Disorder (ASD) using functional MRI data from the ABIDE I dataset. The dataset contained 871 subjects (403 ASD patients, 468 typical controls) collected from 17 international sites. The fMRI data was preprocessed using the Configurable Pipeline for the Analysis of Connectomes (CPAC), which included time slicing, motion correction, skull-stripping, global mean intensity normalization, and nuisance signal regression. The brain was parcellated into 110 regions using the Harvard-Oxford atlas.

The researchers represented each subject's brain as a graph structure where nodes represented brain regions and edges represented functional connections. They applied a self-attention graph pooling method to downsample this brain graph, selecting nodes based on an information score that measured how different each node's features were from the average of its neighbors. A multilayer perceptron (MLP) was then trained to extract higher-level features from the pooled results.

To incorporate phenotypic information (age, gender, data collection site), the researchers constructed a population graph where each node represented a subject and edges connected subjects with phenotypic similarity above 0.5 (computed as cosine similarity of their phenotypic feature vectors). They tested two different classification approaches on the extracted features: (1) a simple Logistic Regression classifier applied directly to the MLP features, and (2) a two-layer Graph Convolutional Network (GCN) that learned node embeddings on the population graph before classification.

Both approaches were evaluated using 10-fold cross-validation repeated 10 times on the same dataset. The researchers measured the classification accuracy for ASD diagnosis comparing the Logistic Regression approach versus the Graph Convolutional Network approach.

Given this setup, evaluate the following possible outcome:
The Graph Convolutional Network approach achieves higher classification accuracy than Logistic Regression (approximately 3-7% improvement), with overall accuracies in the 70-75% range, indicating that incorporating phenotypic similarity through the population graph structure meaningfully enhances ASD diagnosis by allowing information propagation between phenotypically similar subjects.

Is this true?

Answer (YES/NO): NO